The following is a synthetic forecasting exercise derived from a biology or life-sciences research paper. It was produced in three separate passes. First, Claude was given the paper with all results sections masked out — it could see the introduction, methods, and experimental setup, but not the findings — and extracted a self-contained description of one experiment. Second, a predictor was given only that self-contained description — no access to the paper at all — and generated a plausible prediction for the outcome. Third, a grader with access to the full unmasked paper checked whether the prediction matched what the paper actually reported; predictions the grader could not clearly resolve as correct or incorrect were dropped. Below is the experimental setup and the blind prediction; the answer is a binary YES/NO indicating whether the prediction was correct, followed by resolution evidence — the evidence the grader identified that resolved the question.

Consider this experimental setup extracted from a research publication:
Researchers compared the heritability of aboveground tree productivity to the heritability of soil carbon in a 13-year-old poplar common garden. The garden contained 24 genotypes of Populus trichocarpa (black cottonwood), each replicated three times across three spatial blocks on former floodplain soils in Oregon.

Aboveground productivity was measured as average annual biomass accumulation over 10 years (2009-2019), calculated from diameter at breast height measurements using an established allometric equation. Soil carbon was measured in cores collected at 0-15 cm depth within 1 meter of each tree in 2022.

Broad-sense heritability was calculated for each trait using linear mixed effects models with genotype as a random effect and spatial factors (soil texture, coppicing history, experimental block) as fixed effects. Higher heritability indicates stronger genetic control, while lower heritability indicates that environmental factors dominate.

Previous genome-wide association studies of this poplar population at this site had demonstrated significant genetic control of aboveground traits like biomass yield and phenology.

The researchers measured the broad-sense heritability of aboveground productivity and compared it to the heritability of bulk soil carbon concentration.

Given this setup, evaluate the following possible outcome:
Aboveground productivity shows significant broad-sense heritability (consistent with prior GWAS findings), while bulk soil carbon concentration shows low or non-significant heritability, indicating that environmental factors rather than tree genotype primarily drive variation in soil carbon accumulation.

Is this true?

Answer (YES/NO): YES